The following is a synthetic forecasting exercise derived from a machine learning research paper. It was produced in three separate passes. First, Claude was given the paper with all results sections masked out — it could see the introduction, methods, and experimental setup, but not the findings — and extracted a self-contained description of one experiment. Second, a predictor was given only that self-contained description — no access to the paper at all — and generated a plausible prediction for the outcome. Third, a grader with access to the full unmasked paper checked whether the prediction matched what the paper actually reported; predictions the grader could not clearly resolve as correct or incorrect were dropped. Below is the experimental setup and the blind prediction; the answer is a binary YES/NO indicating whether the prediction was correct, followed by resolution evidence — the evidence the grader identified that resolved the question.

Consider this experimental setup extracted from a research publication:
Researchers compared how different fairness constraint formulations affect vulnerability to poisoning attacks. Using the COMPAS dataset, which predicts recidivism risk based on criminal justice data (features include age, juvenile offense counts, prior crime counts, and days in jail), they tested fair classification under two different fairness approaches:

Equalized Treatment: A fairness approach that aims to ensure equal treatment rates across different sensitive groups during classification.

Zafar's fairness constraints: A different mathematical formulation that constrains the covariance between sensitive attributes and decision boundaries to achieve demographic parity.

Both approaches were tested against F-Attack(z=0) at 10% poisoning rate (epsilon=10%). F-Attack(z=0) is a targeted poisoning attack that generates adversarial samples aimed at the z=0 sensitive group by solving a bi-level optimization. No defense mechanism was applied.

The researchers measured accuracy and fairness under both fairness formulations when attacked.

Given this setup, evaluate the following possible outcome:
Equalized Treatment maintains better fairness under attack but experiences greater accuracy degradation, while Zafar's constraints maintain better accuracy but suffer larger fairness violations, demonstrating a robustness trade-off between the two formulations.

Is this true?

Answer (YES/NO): NO